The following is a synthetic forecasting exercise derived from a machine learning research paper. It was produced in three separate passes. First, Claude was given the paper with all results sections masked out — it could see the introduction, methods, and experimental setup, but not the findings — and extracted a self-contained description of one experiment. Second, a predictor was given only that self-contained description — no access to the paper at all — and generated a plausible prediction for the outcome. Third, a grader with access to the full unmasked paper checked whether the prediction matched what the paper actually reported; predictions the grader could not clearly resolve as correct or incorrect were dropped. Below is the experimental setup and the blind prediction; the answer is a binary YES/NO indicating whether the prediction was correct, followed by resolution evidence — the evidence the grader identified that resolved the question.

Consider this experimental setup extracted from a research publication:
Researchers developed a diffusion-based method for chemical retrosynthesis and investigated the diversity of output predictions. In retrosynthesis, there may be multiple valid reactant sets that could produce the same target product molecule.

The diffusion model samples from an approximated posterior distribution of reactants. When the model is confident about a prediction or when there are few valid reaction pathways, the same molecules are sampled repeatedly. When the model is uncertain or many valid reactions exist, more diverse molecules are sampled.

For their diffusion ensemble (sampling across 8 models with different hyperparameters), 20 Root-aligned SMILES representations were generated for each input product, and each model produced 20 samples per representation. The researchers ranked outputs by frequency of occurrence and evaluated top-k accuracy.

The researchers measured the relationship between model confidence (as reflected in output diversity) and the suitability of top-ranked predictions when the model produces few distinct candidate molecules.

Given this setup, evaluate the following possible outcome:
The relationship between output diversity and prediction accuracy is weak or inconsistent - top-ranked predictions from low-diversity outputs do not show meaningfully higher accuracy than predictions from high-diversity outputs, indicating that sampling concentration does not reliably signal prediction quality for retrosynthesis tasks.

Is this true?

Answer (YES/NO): NO